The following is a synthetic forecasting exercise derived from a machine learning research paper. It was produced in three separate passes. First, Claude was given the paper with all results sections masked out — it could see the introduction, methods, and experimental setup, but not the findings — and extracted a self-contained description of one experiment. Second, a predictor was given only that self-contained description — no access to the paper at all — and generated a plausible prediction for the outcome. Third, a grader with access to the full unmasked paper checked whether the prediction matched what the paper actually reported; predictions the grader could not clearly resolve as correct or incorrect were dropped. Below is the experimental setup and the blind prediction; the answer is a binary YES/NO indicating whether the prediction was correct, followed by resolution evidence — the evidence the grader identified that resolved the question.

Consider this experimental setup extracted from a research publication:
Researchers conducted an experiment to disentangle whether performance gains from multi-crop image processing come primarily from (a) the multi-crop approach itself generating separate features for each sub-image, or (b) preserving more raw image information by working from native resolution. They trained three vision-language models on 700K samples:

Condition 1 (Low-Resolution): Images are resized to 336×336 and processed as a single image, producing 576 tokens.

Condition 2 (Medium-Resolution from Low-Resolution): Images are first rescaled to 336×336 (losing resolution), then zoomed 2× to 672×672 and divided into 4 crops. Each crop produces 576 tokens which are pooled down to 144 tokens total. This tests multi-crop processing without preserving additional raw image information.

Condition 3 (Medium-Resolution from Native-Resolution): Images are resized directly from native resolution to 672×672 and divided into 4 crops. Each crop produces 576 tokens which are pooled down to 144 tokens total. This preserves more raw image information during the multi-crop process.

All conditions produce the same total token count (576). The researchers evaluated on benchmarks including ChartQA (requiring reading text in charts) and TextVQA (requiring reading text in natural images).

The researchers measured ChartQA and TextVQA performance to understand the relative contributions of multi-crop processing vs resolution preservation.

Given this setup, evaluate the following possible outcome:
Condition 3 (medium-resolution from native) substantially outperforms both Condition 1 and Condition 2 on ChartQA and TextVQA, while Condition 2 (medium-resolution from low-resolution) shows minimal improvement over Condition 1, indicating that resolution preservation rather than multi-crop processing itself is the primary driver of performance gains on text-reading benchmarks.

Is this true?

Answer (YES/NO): NO